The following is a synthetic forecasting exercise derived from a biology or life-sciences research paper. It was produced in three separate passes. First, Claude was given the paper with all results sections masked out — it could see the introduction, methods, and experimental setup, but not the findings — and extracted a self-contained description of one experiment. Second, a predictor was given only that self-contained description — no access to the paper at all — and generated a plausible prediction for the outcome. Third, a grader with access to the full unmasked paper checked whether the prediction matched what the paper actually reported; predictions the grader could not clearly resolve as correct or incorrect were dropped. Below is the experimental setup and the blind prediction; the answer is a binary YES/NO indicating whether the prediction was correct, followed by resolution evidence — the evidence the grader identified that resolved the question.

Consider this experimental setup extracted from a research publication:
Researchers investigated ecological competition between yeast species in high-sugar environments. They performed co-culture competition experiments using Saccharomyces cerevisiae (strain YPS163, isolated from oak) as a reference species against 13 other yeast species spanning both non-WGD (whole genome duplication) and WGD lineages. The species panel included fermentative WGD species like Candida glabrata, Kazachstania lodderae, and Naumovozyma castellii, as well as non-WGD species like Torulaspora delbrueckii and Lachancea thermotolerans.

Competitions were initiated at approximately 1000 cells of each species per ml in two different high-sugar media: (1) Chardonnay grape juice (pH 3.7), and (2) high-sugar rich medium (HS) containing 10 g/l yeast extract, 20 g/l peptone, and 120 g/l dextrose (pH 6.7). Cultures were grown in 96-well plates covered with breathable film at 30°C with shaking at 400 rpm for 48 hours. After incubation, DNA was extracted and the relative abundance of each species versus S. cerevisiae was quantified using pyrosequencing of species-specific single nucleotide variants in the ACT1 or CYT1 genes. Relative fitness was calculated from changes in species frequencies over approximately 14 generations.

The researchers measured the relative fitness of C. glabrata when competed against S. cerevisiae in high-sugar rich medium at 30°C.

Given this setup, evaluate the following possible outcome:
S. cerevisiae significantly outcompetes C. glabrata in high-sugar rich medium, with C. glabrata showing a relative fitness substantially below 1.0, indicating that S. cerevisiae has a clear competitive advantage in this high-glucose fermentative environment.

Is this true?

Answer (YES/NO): NO